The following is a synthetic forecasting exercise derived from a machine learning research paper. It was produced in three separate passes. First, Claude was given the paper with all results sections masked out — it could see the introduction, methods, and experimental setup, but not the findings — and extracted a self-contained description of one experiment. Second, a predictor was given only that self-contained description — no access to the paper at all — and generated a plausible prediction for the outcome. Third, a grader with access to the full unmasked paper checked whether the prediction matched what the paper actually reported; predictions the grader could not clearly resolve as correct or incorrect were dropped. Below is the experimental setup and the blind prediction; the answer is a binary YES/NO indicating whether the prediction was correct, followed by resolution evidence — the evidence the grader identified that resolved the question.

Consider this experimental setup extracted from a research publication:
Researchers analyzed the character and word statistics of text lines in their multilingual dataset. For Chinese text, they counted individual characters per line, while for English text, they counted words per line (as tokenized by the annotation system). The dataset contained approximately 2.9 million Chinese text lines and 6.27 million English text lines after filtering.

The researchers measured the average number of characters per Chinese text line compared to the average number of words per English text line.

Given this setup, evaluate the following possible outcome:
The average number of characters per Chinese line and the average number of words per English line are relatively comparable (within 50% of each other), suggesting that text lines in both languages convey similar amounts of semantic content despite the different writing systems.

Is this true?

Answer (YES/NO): YES